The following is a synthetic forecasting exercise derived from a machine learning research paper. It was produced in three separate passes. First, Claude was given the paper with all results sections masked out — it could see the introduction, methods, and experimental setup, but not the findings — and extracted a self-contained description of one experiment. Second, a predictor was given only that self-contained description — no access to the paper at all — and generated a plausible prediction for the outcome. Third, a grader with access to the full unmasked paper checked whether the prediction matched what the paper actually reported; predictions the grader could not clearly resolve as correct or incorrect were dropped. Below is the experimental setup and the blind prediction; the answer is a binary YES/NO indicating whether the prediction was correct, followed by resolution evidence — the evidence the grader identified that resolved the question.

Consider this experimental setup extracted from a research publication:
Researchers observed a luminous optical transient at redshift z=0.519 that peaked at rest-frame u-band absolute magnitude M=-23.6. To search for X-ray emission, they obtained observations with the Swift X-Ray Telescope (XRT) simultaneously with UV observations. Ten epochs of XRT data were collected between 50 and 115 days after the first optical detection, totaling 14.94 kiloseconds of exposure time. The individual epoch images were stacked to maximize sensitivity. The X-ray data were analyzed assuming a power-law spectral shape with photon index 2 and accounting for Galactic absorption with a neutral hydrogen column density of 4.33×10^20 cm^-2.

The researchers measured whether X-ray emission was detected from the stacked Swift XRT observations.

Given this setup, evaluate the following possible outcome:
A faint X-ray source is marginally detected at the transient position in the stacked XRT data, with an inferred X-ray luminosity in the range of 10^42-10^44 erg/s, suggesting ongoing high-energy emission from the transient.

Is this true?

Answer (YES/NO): NO